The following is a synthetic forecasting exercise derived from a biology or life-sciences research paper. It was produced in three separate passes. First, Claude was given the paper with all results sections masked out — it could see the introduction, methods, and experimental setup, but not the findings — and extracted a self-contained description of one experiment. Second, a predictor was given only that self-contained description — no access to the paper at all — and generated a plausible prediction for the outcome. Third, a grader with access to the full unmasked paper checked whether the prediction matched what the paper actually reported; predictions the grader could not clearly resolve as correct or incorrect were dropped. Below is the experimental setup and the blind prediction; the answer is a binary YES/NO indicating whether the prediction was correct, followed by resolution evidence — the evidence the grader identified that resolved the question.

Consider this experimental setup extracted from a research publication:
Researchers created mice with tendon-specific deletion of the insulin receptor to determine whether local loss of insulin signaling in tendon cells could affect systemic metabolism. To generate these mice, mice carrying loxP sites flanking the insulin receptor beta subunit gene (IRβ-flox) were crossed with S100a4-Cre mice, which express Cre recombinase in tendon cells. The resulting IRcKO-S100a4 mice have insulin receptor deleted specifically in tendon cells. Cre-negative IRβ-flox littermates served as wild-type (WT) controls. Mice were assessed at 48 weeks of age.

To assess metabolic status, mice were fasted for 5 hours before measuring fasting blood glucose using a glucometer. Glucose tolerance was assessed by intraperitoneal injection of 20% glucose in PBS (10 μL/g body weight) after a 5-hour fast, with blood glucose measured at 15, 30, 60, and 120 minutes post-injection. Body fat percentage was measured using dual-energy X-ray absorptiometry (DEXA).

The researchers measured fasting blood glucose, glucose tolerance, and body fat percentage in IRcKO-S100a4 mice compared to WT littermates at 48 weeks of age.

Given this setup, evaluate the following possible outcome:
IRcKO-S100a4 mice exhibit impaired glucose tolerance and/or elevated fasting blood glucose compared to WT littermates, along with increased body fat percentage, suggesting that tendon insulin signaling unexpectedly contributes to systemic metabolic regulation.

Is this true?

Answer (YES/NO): NO